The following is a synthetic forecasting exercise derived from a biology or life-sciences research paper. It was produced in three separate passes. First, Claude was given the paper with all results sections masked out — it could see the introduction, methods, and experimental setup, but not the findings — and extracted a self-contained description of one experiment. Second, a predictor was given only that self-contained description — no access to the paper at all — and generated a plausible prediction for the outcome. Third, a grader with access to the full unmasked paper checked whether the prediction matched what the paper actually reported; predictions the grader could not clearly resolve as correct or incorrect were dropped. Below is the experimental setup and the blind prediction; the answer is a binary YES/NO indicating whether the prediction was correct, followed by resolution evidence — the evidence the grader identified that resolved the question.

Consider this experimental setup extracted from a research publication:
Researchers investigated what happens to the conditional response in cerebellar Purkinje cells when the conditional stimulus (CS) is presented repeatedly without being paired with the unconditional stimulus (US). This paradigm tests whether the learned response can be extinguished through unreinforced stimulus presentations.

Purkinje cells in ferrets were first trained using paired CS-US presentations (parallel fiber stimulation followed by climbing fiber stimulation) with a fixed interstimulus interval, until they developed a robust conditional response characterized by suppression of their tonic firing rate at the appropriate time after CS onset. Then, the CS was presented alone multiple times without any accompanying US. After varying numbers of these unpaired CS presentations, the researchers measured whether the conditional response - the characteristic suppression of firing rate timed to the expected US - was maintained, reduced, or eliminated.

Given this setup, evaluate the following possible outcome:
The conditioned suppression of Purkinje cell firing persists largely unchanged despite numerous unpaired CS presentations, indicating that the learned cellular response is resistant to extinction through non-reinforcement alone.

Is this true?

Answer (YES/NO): NO